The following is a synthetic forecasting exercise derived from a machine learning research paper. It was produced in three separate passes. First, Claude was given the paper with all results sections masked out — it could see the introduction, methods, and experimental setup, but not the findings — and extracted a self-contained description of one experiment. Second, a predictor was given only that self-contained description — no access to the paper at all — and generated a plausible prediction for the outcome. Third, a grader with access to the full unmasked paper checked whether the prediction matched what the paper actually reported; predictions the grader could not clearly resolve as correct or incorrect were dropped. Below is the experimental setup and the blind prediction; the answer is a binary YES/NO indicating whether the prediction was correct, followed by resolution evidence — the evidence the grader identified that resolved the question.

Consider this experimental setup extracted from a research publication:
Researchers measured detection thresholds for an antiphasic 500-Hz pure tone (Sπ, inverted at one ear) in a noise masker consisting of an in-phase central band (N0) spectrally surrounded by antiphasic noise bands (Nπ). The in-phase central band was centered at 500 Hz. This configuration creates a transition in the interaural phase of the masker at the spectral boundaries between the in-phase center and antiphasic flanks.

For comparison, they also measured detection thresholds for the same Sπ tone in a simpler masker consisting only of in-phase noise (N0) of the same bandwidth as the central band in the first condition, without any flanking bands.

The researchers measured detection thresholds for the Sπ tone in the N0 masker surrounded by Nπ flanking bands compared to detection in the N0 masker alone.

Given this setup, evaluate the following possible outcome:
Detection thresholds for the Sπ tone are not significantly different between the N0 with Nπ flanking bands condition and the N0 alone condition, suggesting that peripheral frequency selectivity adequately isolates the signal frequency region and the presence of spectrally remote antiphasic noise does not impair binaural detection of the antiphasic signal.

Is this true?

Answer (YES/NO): NO